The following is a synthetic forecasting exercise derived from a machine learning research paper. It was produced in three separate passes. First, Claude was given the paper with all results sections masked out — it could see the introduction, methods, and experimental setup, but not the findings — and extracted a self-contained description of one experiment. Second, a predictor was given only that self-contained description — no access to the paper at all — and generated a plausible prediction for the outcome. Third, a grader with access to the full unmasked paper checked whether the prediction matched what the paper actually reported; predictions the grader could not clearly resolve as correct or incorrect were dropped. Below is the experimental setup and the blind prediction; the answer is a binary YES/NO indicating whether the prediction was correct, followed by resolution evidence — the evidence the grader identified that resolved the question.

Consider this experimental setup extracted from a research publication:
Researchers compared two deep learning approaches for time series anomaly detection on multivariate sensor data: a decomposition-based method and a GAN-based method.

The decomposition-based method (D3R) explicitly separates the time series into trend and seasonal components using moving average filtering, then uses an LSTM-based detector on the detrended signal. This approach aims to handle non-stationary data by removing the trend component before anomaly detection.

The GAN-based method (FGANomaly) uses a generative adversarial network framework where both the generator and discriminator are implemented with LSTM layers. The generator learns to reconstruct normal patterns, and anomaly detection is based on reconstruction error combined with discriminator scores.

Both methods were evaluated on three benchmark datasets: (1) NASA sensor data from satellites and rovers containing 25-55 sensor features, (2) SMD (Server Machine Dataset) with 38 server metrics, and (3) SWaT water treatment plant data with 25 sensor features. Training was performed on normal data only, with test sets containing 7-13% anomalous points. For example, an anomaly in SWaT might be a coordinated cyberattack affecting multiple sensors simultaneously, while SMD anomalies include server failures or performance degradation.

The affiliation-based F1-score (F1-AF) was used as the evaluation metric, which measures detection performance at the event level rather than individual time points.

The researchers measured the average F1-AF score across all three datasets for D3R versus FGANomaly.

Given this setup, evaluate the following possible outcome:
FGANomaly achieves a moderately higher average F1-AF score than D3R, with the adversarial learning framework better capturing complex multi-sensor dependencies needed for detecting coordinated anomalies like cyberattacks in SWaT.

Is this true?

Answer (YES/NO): NO